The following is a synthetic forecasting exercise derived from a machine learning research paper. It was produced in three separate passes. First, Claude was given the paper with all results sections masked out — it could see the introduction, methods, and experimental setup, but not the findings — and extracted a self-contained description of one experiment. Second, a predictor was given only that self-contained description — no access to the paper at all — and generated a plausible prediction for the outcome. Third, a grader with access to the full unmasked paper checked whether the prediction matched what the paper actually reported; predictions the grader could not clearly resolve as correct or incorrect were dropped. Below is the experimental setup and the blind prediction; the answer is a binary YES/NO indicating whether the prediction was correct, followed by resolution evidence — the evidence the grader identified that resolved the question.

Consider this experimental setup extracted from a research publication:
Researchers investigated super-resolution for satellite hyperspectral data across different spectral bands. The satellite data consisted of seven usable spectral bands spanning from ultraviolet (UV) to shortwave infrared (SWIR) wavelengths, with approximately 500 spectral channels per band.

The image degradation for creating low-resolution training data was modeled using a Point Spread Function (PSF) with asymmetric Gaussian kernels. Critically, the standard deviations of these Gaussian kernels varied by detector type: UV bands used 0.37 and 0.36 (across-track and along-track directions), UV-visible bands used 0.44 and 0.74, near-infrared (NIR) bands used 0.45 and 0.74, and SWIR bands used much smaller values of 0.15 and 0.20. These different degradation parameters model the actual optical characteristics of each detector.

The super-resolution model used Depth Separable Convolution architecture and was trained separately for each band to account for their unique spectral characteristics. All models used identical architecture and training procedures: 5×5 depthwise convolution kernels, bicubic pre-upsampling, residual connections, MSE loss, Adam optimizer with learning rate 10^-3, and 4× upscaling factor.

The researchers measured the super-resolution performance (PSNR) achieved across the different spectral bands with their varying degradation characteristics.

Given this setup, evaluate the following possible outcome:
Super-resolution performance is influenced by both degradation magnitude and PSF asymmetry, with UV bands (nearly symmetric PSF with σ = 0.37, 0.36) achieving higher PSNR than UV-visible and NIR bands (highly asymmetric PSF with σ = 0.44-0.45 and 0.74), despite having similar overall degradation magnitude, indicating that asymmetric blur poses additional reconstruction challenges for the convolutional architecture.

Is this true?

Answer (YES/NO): NO